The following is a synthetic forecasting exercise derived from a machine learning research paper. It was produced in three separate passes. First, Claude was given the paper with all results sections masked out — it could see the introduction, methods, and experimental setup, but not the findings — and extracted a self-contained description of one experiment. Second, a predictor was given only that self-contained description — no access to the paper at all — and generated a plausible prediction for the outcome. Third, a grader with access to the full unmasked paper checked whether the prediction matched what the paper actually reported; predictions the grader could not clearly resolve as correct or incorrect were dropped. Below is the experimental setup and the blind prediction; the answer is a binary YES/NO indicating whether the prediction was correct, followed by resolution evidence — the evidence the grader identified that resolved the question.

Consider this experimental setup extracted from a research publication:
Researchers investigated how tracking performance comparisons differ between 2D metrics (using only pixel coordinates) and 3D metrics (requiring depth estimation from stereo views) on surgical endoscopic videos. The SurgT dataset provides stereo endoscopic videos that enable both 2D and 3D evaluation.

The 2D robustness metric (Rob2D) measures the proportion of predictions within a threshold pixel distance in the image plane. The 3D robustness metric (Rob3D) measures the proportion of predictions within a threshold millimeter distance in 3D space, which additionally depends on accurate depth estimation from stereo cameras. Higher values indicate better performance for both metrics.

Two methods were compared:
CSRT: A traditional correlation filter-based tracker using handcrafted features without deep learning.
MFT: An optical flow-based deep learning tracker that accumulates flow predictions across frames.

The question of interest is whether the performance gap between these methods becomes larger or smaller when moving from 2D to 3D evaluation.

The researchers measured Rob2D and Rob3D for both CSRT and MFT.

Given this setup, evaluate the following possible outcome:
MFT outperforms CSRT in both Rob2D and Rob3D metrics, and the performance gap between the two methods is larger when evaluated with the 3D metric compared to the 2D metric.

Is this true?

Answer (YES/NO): NO